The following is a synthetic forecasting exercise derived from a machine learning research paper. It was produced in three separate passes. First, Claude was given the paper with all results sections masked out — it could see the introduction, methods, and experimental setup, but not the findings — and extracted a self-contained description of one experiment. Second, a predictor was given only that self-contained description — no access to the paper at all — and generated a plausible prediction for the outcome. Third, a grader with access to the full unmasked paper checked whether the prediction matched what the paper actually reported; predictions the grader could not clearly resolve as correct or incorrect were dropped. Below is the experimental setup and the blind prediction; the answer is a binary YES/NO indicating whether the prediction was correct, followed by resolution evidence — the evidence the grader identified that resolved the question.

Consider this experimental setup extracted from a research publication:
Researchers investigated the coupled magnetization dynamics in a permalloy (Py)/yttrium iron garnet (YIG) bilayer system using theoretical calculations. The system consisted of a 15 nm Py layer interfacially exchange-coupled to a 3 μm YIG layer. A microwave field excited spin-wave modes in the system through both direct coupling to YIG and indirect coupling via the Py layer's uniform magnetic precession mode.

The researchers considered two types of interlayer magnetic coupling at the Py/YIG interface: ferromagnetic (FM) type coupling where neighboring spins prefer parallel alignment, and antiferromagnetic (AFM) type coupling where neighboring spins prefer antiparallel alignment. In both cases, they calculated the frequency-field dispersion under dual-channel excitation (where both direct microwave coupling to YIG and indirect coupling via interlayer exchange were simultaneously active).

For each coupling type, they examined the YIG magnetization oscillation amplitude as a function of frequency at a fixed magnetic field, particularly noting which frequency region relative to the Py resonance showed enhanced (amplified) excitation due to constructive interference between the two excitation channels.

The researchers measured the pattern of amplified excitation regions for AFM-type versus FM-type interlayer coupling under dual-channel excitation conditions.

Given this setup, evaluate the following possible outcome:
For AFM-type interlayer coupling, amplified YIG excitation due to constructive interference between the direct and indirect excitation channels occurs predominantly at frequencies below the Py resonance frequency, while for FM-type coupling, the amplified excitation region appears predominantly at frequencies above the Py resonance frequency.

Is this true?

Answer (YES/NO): NO